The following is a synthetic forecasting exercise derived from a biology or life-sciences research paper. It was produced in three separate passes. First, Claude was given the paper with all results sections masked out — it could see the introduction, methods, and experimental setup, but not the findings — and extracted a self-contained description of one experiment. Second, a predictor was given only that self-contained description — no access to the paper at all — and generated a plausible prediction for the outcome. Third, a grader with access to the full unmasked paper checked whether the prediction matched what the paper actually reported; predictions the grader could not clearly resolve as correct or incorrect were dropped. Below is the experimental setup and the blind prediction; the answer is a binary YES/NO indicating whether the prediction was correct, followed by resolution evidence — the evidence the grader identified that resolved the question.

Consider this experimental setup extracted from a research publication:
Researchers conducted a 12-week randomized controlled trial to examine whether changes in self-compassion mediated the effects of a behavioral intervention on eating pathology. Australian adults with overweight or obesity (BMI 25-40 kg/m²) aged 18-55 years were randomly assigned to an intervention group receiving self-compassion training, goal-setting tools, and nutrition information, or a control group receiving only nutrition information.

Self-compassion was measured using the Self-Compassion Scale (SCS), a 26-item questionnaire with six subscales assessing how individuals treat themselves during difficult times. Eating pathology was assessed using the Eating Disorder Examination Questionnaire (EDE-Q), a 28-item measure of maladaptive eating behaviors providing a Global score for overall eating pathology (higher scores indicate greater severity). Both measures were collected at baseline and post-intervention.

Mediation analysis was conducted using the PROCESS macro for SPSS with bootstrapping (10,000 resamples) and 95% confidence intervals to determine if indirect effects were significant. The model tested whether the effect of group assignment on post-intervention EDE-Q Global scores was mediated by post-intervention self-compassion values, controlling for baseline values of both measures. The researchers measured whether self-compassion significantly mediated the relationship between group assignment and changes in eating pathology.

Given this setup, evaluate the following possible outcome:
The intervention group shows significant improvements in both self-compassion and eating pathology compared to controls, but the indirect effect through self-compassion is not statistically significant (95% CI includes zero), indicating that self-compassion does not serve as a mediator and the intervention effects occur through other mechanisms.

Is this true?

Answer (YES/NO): NO